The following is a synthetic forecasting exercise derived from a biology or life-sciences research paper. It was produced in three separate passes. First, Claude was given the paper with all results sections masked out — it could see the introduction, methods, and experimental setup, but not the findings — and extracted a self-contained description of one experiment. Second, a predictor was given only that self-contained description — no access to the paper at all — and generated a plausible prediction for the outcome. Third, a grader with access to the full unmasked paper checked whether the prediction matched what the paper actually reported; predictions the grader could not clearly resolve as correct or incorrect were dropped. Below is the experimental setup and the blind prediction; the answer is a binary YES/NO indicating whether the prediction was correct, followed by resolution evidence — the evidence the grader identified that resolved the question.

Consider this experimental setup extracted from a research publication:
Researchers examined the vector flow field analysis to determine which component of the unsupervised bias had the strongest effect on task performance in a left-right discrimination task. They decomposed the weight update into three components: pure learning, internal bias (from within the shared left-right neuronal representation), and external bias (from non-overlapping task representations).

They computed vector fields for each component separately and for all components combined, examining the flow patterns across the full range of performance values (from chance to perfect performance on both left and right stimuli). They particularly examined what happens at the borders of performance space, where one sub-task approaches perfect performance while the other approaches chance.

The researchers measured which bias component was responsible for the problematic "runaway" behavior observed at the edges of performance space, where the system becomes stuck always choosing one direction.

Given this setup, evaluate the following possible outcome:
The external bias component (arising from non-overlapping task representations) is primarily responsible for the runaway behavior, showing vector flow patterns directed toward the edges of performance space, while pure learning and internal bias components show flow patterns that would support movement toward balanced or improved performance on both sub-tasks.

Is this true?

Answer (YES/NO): NO